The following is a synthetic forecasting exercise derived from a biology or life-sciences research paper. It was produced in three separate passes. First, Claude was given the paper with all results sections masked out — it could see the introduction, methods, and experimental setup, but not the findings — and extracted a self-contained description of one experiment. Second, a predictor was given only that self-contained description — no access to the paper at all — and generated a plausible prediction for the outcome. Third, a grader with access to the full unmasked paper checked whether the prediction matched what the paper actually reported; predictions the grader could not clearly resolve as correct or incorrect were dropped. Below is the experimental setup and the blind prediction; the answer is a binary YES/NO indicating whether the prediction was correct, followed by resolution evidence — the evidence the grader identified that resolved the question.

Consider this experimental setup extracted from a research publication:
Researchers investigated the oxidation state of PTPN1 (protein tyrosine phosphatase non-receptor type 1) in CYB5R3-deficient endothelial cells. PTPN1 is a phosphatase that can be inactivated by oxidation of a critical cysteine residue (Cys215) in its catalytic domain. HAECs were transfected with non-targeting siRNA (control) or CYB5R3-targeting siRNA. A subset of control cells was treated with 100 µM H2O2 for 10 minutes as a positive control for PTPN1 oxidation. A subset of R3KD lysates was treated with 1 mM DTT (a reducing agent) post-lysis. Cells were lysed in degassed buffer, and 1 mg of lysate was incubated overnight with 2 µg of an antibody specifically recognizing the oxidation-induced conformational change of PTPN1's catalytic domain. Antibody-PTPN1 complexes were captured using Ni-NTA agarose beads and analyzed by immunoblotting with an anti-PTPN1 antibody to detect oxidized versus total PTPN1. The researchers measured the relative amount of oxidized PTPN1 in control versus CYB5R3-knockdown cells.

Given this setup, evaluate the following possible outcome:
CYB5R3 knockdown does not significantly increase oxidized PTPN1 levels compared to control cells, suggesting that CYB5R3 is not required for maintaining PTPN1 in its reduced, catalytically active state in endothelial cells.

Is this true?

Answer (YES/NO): NO